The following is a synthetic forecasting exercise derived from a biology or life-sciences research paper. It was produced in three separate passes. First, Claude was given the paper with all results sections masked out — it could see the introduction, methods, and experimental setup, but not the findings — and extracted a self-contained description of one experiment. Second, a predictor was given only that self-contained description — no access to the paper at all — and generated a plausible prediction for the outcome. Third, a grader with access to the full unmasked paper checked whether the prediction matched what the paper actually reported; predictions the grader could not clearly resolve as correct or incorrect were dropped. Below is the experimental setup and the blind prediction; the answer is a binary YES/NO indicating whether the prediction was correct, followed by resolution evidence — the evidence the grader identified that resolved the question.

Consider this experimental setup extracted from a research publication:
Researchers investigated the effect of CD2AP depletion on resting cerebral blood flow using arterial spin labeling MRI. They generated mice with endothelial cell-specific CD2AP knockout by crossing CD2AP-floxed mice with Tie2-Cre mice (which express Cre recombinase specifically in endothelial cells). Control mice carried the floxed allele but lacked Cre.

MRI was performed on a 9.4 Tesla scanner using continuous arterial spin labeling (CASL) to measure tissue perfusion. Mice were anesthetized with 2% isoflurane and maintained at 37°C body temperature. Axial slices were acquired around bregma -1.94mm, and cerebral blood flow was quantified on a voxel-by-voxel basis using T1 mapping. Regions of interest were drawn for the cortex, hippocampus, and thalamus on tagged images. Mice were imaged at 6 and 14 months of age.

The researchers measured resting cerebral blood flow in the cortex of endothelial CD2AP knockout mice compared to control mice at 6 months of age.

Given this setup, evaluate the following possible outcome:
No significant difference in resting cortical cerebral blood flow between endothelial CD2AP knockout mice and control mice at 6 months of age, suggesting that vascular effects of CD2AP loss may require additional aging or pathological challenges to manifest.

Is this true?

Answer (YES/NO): YES